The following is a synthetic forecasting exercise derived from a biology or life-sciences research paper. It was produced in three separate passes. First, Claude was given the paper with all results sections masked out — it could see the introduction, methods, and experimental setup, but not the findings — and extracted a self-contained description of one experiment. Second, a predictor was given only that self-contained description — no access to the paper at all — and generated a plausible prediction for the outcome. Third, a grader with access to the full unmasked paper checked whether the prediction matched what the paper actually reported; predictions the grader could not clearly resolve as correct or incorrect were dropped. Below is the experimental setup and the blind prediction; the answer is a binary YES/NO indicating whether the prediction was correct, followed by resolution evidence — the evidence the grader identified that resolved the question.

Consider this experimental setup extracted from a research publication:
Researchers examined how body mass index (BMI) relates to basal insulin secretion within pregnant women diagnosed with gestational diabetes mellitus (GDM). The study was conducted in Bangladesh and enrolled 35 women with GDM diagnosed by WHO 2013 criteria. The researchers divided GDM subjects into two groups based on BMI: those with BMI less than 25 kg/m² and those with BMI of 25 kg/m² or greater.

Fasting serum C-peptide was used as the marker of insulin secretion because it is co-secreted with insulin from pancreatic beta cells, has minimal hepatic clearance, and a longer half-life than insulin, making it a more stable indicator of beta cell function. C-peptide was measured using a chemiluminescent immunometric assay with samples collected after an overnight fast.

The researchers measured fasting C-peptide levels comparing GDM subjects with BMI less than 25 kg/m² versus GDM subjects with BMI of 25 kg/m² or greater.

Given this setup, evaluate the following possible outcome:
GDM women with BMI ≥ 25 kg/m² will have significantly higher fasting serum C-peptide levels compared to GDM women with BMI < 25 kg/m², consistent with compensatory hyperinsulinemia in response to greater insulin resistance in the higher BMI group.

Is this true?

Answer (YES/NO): YES